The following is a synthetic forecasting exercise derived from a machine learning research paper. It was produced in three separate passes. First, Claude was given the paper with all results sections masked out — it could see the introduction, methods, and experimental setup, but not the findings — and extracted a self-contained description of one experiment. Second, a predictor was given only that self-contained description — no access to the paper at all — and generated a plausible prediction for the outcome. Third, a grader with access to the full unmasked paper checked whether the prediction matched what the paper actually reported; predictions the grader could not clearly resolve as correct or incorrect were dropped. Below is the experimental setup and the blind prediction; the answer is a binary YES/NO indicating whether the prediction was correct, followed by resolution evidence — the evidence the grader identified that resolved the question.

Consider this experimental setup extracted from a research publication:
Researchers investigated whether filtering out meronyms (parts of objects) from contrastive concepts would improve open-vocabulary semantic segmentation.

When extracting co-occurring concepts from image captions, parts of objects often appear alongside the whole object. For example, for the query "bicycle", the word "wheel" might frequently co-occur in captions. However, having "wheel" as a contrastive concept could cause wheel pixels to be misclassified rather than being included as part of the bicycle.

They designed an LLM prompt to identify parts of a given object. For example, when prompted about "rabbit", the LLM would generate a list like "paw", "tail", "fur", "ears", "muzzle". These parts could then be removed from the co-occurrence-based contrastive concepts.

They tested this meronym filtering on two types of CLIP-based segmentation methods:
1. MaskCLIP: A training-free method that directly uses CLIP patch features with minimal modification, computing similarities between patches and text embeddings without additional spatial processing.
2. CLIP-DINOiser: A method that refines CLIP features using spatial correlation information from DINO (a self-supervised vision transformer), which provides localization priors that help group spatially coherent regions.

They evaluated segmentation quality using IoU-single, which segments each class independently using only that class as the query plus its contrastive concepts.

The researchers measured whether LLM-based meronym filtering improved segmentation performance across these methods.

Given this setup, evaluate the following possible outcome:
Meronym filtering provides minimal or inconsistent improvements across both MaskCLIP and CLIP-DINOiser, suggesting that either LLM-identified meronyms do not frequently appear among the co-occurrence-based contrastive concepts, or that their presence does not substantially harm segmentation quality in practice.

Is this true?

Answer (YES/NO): YES